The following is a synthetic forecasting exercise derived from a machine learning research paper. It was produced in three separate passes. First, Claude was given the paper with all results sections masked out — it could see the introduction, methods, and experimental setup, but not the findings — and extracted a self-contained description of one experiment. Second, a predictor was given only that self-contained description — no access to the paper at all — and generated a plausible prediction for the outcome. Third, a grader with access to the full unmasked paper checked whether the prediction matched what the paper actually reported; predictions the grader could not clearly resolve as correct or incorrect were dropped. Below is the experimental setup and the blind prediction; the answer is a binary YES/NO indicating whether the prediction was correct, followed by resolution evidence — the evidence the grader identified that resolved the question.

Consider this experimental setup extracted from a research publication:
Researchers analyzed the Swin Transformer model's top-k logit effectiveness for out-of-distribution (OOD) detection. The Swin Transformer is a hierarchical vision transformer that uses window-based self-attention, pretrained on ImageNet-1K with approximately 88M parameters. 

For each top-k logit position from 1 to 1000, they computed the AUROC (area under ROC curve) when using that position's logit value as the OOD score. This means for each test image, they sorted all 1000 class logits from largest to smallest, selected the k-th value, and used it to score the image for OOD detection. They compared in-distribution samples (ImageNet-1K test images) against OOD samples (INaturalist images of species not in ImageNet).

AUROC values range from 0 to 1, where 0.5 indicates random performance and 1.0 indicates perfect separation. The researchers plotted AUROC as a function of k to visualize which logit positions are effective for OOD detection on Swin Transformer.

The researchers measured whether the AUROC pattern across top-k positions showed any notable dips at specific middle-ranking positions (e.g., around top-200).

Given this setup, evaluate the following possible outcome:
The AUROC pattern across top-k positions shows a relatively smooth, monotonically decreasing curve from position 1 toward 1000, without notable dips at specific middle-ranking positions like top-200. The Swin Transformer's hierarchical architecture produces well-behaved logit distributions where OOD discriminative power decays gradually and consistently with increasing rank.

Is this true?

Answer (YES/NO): NO